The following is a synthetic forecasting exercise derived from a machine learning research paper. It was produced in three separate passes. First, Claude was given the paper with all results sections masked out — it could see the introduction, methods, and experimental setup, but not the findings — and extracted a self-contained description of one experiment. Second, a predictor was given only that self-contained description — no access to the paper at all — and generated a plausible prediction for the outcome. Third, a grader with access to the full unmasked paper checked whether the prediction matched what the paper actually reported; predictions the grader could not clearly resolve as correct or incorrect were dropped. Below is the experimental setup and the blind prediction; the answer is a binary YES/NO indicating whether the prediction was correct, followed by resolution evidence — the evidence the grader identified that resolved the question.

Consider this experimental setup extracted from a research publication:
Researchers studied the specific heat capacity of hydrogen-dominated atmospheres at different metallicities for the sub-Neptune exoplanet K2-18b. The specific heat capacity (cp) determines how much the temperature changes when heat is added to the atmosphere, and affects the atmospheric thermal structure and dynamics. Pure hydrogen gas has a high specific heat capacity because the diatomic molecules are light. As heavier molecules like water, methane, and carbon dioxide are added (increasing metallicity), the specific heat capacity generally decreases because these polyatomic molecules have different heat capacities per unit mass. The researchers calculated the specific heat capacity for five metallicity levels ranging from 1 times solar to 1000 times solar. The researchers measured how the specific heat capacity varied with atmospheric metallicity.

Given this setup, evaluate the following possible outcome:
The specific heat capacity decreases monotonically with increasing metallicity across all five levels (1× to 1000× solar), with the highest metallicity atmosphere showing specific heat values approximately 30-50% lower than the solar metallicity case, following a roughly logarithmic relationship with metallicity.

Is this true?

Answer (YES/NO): NO